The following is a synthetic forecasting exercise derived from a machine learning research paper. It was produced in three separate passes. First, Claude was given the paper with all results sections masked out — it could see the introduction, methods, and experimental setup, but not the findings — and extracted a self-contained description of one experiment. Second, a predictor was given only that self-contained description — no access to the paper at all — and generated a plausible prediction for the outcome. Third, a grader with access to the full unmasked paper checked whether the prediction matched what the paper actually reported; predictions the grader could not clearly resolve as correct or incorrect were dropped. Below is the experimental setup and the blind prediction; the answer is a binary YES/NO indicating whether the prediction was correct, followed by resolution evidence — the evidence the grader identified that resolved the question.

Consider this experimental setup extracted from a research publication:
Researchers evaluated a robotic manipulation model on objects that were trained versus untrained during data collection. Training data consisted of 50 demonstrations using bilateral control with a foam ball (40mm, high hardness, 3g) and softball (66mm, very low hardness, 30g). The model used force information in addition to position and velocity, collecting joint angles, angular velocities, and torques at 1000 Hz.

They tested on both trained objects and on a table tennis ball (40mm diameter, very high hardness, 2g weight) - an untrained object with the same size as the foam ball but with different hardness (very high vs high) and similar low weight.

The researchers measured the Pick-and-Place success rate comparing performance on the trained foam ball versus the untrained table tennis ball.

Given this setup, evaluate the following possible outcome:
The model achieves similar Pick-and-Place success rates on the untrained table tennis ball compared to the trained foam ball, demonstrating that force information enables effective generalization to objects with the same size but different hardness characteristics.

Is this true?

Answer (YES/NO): NO